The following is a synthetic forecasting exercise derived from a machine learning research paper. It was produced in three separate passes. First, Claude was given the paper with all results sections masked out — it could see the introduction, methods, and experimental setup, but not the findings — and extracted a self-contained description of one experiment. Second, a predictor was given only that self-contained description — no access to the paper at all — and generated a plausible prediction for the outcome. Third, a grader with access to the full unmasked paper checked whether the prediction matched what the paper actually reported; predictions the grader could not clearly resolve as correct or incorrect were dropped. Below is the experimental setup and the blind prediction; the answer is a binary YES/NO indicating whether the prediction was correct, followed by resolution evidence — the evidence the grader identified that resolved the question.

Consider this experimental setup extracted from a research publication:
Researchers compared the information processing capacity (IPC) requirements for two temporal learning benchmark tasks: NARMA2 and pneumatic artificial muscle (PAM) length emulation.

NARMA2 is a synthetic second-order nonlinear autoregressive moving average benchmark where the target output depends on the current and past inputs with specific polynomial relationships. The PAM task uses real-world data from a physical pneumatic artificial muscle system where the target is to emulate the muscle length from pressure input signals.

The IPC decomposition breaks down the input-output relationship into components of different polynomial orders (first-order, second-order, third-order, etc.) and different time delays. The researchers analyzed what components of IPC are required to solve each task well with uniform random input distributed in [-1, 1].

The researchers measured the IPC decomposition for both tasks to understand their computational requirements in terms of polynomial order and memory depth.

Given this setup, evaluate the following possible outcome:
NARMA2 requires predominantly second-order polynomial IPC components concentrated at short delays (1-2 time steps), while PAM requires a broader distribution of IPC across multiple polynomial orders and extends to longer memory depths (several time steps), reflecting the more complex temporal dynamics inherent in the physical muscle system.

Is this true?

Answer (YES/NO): NO